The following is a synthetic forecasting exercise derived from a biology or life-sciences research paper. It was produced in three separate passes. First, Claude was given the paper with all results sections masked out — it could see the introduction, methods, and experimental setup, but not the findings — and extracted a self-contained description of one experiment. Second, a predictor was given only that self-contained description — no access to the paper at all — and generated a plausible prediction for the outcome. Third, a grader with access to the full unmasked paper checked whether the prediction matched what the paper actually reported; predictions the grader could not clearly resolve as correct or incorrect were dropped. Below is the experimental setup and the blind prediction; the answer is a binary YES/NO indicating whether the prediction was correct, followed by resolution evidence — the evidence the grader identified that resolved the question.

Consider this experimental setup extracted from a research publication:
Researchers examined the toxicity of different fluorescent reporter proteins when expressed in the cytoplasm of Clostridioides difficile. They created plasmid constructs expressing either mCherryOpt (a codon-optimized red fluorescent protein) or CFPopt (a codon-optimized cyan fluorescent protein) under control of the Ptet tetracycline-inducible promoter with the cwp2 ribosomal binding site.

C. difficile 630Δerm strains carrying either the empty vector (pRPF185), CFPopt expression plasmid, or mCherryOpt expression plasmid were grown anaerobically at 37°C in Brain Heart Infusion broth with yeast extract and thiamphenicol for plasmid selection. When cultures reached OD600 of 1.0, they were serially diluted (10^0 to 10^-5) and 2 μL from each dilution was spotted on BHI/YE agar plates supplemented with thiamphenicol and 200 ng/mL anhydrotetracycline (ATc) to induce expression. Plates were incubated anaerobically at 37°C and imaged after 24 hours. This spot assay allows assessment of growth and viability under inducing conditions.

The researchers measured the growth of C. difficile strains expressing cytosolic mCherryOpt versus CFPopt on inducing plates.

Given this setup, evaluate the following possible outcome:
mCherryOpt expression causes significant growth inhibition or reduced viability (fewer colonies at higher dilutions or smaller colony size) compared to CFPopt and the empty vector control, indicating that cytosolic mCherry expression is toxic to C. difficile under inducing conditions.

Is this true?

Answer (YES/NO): YES